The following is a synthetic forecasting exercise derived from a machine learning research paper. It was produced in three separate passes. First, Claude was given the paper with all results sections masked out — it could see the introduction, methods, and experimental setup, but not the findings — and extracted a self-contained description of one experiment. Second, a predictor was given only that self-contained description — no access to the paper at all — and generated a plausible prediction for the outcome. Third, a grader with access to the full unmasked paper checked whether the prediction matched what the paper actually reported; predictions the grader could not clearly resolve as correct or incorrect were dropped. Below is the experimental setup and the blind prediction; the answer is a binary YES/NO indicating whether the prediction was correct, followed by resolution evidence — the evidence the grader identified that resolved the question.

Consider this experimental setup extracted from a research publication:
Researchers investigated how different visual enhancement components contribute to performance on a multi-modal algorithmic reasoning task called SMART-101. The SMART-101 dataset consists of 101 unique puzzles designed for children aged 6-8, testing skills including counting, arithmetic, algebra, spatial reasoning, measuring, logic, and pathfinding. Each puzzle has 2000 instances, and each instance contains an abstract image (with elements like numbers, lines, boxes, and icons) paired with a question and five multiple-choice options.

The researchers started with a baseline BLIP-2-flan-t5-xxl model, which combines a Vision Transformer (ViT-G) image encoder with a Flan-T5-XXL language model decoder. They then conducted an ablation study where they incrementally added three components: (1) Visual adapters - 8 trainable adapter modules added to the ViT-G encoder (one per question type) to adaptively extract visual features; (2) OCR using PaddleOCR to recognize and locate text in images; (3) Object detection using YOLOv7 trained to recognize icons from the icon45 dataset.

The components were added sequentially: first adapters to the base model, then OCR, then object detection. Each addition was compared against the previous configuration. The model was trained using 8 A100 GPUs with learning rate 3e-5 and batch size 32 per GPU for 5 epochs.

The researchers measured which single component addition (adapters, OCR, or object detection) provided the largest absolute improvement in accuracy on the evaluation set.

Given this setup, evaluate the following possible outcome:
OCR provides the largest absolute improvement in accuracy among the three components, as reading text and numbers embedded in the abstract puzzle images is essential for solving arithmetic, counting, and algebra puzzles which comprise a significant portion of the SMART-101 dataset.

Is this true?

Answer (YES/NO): NO